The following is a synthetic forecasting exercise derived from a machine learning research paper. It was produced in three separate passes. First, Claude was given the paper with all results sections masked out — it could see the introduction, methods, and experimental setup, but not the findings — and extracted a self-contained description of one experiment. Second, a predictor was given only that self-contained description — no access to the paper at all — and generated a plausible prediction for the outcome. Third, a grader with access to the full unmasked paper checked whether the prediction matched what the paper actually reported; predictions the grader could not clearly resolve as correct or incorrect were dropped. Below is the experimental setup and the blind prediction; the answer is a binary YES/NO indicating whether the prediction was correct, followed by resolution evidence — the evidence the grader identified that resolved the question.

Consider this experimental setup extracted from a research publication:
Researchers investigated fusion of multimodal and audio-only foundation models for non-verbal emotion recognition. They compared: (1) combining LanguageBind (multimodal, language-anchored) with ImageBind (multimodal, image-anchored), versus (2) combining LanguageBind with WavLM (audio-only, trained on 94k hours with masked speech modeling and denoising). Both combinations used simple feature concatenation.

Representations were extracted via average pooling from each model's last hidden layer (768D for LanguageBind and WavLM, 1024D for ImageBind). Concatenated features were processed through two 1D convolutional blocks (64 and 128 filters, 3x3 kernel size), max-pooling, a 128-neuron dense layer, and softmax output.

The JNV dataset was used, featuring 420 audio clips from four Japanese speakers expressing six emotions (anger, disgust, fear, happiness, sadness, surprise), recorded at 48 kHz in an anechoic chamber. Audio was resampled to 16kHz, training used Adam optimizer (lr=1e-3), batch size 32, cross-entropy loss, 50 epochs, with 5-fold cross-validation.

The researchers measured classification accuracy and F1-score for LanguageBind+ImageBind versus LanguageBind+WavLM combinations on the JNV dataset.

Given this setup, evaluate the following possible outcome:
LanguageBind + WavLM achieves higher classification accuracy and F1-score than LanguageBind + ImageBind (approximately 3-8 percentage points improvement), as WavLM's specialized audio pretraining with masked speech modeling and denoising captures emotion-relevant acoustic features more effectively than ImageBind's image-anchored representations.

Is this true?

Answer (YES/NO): NO